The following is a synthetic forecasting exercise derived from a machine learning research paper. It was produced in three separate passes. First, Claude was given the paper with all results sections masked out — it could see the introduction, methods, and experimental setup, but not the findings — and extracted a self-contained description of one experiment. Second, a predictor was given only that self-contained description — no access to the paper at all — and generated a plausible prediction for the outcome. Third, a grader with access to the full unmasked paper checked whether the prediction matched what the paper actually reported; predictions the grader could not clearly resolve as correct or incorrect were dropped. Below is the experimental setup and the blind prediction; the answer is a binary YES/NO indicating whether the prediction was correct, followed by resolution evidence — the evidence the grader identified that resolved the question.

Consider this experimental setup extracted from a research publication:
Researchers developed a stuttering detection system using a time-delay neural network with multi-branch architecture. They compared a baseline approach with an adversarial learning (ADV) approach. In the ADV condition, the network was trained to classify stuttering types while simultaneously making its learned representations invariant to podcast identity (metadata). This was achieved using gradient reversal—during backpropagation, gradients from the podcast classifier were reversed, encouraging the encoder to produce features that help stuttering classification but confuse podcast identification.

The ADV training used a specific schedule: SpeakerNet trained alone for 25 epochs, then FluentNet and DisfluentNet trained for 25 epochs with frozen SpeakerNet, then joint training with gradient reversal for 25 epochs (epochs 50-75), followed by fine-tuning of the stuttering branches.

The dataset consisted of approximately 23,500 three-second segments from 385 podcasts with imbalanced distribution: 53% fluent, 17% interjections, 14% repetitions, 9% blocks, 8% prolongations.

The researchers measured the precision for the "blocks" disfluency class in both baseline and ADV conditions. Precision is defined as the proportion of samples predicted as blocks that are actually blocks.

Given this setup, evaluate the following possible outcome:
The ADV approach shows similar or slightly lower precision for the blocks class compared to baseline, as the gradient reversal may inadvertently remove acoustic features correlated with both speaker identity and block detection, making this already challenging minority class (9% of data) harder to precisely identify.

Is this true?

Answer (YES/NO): NO